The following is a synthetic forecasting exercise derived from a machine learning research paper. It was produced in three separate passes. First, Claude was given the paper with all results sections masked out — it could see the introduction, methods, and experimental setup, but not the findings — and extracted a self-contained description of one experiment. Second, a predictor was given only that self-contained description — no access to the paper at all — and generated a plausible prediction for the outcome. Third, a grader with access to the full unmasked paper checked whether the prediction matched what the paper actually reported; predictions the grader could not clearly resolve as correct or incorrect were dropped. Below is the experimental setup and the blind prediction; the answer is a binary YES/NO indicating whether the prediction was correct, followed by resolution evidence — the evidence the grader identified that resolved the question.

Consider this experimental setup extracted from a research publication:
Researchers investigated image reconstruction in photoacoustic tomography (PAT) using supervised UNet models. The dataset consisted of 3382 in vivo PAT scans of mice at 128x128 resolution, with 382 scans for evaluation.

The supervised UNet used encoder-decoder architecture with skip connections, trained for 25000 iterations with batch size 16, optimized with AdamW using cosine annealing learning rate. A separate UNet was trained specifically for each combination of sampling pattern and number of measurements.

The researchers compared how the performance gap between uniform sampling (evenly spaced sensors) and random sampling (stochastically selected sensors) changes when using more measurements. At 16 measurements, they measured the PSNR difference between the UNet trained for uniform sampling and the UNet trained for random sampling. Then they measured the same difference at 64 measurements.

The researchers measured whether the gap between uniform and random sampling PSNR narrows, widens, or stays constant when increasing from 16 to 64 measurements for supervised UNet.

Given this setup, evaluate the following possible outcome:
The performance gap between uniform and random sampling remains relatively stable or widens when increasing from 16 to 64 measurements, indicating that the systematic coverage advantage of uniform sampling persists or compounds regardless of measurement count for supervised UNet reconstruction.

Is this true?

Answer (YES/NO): NO